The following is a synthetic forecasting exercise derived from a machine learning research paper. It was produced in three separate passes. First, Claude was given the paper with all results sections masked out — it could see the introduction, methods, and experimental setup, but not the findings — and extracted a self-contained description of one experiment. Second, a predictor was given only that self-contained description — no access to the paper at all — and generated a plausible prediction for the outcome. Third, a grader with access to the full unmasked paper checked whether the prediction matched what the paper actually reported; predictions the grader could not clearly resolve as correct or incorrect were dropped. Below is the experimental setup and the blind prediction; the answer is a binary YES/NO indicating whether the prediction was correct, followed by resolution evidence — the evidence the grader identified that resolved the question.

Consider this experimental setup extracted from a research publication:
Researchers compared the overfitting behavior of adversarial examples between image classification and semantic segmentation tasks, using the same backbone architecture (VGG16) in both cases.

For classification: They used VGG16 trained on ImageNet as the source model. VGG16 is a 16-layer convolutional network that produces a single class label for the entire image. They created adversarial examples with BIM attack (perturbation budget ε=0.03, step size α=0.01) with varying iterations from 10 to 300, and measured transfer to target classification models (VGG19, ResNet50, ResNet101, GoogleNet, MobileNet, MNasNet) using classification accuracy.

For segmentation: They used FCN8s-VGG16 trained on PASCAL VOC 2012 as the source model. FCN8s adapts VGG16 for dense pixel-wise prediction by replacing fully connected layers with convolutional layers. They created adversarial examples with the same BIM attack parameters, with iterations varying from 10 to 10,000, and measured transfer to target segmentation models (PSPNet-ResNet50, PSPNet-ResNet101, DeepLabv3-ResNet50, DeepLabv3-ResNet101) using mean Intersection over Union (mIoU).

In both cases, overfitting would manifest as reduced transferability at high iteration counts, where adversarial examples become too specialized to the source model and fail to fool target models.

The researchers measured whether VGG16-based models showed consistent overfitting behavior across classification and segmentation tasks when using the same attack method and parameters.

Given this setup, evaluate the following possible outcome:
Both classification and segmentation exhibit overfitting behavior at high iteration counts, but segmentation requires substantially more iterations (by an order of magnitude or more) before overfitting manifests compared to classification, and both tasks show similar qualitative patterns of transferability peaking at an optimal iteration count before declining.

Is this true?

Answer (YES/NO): NO